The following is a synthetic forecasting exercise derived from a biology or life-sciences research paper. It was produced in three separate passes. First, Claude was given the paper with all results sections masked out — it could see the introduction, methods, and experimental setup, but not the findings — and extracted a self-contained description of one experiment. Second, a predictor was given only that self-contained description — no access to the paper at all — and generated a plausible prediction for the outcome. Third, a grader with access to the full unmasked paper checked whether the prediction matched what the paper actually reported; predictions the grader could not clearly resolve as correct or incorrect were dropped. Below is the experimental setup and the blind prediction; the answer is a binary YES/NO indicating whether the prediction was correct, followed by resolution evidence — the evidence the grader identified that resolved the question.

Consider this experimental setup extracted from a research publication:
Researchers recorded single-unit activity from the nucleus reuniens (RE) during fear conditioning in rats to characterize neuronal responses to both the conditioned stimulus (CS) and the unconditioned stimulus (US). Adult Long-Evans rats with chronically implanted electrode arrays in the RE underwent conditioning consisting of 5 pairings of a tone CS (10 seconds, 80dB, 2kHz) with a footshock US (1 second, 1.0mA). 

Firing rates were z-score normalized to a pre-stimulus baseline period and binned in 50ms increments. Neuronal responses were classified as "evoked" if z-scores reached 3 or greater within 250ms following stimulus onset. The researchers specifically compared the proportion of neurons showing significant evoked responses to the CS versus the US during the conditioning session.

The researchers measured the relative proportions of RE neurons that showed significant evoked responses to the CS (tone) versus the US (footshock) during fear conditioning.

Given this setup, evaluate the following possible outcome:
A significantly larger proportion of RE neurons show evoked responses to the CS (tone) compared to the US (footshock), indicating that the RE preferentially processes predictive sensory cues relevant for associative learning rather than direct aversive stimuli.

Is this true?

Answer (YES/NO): NO